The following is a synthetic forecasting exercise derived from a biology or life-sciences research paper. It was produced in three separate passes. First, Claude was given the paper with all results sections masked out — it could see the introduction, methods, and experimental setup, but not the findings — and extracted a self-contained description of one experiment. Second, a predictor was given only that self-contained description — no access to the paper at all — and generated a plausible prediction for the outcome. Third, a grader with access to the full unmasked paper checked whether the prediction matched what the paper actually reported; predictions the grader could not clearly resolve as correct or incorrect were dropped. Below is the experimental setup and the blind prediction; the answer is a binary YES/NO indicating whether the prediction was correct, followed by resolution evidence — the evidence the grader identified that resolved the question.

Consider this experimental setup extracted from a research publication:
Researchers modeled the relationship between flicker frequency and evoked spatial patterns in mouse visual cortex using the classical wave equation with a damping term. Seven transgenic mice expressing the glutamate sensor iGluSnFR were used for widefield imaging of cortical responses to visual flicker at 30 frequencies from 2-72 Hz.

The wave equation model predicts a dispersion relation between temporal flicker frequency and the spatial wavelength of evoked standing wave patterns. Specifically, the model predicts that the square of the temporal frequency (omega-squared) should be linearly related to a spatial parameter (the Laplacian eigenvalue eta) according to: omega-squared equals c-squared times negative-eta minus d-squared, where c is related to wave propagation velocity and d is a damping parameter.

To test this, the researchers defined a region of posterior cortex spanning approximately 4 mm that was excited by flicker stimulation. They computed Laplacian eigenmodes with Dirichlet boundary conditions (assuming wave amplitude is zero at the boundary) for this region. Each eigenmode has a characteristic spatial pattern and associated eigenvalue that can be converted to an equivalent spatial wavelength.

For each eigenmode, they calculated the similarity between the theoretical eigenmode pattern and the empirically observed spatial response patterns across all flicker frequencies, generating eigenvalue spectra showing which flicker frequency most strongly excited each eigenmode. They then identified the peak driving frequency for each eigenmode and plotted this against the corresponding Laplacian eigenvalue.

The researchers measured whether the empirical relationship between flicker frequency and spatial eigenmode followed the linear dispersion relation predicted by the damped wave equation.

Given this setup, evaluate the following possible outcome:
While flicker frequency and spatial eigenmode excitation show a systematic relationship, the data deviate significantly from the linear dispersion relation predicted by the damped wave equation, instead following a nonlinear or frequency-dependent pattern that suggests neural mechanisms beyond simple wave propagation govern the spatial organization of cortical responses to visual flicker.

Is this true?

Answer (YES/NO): NO